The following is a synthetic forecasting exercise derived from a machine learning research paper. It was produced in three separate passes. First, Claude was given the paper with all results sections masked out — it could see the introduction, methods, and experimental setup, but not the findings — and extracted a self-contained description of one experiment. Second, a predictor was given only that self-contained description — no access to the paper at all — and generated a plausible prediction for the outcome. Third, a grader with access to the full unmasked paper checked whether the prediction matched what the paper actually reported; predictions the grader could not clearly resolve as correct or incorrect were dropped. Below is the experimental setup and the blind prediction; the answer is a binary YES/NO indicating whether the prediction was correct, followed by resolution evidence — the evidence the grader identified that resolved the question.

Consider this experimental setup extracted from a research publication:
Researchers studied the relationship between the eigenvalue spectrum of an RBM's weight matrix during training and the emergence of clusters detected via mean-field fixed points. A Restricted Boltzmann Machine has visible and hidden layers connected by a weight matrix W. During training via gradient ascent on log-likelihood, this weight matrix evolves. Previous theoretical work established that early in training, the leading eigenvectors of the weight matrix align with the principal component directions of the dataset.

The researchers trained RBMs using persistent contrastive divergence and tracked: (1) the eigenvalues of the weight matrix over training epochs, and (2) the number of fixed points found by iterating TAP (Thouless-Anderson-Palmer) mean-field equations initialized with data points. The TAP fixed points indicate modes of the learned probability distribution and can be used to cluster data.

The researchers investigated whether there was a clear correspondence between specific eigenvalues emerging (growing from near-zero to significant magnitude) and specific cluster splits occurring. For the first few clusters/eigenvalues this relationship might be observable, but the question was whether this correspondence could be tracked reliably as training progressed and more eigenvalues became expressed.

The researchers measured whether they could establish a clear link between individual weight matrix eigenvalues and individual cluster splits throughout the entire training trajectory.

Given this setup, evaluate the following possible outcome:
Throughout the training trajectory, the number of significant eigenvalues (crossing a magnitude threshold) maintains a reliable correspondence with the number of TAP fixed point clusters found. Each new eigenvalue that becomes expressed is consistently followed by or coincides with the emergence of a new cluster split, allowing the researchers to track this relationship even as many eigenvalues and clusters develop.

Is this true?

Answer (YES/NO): NO